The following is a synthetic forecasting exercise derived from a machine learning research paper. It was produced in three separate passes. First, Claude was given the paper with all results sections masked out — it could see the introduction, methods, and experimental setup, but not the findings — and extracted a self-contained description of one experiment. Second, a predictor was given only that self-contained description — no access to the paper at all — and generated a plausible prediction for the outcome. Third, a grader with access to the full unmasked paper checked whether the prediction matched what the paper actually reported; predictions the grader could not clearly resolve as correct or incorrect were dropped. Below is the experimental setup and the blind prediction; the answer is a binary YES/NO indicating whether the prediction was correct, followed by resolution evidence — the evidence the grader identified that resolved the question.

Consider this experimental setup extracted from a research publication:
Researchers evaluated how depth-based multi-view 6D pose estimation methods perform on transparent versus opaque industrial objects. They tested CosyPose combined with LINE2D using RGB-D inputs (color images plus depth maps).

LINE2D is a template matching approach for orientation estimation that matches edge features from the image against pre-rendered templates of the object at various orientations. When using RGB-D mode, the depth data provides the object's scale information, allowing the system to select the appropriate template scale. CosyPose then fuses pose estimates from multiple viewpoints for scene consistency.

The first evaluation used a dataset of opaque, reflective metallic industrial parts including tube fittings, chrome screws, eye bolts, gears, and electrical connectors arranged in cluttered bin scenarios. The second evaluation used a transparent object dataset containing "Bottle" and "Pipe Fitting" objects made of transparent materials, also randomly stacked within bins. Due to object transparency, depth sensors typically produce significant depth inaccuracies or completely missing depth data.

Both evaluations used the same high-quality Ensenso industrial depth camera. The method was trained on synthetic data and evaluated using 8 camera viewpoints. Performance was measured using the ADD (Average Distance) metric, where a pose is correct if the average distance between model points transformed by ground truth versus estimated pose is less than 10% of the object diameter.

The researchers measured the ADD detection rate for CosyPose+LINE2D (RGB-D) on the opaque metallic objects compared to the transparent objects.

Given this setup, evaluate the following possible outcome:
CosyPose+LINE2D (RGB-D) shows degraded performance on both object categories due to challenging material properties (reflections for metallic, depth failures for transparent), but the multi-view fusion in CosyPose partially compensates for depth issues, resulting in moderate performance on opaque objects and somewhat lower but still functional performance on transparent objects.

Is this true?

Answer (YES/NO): NO